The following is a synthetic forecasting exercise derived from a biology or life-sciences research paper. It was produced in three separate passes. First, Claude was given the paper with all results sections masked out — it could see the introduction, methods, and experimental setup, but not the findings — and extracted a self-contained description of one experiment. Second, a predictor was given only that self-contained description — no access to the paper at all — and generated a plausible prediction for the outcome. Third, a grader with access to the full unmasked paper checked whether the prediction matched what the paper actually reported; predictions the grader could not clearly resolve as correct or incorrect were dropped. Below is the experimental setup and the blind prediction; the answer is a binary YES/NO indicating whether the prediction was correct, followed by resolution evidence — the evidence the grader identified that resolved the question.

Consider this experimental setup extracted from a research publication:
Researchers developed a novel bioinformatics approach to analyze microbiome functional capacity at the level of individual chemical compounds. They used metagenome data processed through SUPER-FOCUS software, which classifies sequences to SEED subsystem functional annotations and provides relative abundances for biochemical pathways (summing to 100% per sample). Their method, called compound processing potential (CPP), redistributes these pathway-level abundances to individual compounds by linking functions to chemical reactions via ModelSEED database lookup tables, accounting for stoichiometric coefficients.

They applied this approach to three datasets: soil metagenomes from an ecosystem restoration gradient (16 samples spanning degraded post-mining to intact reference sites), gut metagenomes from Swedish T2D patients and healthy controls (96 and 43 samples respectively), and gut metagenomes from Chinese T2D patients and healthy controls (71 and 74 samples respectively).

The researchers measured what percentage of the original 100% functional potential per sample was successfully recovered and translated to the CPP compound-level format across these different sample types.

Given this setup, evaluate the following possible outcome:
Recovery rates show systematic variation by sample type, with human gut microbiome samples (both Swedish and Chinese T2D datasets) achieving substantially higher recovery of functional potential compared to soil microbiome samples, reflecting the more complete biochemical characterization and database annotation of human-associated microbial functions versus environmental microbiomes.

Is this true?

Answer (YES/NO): NO